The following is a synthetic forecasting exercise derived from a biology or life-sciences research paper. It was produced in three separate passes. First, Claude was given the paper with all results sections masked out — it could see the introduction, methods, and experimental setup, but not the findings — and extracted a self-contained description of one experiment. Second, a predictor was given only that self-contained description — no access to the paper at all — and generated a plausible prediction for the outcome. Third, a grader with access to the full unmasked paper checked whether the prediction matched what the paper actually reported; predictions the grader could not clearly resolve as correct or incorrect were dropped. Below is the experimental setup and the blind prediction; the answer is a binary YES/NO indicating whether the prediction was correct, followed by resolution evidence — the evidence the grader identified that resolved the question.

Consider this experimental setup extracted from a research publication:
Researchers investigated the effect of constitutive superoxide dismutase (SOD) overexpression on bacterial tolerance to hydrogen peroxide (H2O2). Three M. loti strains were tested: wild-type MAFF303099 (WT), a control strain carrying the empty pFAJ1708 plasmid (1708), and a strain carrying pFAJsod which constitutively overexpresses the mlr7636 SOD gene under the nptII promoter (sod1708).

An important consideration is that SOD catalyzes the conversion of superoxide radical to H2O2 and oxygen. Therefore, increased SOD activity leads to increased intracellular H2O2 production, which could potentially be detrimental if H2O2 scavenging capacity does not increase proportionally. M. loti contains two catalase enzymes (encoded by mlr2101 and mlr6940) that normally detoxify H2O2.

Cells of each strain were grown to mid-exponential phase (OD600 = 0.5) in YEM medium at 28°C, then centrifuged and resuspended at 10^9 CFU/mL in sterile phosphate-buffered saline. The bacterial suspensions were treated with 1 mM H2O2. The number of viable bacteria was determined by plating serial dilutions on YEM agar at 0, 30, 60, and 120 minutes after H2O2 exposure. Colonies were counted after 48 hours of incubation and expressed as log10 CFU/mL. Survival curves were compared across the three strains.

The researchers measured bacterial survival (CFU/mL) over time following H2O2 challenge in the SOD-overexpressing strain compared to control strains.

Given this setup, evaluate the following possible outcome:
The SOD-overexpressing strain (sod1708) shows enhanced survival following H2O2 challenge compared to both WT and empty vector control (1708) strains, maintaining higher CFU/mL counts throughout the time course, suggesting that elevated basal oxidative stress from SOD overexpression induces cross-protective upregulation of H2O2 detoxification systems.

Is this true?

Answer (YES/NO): YES